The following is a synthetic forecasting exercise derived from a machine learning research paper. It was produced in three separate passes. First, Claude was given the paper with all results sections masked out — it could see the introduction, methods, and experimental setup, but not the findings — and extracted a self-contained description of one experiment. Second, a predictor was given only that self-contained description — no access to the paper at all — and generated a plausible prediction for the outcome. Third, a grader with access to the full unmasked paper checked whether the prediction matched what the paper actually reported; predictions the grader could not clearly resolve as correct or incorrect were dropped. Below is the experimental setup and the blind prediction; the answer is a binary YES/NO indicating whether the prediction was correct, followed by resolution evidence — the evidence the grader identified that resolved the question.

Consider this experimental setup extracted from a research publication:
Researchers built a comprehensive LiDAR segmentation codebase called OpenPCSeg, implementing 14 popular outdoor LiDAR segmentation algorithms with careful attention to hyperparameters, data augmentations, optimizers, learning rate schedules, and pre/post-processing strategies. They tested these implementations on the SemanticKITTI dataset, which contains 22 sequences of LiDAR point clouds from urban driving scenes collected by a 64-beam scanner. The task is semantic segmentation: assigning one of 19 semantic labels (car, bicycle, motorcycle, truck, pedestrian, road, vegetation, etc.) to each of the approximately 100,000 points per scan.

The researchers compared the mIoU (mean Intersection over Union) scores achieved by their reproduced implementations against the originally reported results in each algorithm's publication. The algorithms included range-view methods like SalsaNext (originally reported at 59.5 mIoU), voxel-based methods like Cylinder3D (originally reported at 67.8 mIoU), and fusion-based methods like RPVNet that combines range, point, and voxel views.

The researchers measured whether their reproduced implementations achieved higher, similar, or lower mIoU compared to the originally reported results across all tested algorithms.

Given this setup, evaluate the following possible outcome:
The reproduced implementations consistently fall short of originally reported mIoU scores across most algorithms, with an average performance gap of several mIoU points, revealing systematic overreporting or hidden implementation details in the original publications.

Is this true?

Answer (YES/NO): NO